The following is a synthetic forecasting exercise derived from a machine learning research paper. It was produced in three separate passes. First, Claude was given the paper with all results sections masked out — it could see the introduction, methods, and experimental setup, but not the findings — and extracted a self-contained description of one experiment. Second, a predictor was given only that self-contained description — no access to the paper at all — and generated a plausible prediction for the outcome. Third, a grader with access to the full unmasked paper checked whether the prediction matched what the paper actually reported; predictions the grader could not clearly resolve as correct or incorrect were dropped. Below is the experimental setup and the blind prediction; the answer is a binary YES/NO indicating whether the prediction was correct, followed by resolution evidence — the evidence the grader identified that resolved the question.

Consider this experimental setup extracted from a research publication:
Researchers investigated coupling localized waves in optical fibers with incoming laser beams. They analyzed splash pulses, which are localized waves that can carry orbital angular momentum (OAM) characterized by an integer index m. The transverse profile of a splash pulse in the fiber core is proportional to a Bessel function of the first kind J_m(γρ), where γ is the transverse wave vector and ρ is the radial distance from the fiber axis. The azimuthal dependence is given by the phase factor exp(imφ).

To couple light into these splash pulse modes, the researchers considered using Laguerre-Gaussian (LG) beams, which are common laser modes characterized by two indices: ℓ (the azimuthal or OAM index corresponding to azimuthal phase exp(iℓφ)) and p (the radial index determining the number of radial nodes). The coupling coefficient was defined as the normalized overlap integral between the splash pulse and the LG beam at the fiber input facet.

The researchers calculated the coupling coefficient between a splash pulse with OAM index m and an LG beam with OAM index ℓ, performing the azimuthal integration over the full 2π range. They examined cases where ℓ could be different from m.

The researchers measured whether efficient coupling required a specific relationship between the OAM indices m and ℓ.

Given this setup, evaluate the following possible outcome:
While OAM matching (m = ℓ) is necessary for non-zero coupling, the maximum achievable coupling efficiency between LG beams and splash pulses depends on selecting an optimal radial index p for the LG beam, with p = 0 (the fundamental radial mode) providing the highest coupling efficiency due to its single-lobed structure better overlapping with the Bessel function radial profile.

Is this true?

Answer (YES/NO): NO